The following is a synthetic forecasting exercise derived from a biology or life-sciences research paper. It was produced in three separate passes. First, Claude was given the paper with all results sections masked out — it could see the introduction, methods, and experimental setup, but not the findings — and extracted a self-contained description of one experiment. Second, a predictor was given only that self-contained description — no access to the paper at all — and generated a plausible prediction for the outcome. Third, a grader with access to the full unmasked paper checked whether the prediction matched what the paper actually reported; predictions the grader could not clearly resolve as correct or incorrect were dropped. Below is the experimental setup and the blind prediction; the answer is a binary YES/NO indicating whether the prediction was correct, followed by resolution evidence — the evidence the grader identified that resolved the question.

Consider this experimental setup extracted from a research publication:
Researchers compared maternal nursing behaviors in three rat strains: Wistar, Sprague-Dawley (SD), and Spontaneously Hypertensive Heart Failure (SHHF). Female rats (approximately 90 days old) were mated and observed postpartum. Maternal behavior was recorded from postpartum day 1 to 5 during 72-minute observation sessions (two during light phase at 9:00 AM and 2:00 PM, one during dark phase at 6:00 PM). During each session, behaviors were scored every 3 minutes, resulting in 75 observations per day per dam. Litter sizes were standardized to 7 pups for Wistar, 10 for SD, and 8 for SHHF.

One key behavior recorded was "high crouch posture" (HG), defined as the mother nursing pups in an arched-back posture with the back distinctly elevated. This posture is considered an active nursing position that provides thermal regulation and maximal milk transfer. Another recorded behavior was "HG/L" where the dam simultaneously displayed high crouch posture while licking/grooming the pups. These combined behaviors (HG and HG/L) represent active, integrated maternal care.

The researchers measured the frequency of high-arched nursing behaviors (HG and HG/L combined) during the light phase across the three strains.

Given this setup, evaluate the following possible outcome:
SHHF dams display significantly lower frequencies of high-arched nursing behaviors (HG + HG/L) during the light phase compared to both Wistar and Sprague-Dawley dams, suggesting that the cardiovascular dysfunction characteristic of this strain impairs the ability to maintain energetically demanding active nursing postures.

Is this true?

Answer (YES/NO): NO